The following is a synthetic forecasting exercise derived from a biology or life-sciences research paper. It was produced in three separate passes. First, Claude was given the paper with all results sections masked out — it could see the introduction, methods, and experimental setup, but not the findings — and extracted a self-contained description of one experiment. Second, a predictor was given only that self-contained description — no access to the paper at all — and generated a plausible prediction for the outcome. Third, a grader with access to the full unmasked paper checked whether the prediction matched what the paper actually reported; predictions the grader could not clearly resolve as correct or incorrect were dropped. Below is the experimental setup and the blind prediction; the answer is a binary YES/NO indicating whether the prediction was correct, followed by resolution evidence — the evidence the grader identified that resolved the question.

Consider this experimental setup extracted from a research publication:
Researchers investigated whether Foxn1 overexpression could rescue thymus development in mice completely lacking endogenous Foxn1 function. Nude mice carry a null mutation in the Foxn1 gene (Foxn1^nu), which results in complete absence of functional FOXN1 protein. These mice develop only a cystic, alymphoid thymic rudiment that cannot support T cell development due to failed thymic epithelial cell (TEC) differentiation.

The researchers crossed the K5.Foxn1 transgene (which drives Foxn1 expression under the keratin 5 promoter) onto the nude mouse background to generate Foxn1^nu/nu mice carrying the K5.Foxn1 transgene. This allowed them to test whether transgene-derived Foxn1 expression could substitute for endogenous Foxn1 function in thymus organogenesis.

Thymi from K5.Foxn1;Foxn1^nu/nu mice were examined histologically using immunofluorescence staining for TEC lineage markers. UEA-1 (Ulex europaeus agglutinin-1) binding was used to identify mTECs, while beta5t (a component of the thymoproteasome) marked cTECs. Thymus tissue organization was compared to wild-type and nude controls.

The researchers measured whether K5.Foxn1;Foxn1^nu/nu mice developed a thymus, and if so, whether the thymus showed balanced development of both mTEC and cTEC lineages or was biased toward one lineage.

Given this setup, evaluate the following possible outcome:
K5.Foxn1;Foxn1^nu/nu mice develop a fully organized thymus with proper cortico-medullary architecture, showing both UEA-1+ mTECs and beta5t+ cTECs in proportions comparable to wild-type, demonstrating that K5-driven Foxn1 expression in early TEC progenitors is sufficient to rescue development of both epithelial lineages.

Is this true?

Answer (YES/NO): NO